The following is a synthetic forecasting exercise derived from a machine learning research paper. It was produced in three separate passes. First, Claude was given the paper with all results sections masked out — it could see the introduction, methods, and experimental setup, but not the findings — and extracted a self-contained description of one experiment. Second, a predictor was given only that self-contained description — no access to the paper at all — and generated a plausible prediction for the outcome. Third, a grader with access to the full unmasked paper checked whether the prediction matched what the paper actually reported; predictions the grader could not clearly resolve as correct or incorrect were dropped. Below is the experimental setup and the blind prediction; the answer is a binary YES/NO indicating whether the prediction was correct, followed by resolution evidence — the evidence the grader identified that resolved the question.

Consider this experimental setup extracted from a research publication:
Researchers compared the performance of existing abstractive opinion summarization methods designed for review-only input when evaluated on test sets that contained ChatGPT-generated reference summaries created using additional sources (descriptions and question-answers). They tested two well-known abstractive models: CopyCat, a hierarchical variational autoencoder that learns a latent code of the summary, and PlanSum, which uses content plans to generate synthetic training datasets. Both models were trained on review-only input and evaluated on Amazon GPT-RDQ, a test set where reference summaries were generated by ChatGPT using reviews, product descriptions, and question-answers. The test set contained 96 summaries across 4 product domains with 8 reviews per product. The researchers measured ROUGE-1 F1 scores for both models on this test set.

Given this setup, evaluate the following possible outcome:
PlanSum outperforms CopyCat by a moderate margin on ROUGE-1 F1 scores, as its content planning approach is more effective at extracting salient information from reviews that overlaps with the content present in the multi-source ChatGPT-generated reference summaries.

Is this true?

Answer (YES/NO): NO